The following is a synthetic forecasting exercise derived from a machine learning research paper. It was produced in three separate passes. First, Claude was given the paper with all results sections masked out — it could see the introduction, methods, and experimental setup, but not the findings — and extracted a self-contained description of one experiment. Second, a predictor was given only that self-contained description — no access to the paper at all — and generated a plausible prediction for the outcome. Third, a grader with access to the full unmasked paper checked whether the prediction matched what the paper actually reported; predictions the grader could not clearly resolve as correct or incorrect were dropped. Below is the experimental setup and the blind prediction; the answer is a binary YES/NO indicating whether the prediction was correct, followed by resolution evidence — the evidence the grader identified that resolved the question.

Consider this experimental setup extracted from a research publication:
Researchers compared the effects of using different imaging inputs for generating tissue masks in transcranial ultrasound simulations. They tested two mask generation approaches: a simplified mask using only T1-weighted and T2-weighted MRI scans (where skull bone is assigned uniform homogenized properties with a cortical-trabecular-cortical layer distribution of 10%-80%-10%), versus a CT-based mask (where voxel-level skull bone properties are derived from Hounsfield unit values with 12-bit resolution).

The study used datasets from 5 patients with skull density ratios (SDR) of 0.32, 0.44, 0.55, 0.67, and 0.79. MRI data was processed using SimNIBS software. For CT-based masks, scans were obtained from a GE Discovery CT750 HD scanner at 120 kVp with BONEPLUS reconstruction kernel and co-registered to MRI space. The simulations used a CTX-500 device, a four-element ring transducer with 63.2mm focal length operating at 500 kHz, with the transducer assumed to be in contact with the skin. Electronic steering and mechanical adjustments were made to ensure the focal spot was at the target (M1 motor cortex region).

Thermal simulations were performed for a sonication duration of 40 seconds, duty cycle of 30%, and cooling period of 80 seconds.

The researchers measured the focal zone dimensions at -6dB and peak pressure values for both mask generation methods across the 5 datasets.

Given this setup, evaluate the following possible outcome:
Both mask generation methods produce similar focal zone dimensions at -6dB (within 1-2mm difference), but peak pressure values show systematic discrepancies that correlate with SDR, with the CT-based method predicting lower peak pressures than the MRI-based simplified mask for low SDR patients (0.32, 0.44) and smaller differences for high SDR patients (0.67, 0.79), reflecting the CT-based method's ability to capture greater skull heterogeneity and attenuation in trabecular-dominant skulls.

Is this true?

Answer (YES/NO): NO